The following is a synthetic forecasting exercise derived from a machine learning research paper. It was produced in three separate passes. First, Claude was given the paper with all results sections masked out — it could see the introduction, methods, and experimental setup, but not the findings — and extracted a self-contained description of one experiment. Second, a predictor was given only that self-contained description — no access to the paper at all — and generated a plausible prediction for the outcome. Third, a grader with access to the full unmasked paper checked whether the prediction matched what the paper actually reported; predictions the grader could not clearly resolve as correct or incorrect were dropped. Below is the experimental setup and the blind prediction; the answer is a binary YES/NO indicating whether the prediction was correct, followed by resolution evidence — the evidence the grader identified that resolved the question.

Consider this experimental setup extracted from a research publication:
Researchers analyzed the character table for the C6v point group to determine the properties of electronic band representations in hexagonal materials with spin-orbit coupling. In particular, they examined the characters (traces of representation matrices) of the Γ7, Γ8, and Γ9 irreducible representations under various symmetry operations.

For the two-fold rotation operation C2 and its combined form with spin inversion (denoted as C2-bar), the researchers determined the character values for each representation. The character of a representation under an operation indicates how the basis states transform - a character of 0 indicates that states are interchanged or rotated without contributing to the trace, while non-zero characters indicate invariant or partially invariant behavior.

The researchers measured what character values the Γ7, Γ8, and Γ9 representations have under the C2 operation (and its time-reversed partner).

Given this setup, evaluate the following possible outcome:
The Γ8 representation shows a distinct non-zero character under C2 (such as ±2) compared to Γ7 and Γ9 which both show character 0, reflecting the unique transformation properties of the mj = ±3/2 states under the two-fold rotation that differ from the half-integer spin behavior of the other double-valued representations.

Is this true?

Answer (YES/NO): NO